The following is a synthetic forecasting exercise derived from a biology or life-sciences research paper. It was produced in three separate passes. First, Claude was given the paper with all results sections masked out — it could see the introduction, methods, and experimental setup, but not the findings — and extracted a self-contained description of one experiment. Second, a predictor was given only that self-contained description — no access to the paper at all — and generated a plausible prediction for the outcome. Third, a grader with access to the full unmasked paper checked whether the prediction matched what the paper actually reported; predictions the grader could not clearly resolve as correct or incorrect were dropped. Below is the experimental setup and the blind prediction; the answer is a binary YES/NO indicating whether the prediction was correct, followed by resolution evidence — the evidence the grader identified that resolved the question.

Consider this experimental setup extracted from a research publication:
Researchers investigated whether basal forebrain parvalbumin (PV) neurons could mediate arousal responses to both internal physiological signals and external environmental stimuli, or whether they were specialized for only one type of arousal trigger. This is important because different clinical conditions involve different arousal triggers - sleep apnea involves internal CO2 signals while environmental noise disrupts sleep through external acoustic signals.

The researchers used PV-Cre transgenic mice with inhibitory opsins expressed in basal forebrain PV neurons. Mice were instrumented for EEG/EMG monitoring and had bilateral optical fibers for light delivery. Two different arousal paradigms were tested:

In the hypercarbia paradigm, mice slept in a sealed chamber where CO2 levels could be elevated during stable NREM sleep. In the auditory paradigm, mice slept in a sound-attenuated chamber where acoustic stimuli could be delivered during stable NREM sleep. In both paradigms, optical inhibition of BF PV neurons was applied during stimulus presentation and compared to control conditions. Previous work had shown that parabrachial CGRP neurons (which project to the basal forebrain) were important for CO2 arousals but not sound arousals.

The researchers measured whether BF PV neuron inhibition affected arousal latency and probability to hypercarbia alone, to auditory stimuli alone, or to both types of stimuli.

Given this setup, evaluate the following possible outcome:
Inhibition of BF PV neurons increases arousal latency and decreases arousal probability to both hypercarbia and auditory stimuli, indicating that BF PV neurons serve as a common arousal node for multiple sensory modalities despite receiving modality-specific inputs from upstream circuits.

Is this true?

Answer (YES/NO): YES